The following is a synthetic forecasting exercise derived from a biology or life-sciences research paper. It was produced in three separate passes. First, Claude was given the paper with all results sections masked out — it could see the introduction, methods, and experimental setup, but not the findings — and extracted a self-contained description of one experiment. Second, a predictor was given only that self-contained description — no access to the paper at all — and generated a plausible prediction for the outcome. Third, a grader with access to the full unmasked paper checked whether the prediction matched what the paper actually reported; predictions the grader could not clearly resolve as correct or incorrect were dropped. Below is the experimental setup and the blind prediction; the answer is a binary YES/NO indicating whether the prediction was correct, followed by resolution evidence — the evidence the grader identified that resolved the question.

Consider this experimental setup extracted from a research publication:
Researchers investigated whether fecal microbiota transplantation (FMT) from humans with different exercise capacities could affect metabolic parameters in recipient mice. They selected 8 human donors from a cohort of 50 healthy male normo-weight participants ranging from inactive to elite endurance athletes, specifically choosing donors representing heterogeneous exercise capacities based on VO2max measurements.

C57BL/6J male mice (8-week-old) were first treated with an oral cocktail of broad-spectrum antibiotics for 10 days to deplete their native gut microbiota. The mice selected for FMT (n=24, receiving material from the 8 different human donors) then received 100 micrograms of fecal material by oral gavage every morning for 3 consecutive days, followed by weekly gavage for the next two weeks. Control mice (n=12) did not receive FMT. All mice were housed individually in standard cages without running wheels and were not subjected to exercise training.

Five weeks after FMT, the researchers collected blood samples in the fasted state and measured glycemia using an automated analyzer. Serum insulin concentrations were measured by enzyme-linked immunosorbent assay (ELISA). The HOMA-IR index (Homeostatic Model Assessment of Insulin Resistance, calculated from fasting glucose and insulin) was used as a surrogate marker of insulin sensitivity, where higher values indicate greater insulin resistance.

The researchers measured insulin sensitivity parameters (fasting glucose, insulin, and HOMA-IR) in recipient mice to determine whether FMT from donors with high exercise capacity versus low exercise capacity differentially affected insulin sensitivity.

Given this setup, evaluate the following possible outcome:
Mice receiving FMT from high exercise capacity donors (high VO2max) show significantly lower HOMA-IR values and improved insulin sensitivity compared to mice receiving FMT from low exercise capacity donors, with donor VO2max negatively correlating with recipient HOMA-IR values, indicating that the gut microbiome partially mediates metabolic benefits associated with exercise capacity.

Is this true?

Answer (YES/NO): NO